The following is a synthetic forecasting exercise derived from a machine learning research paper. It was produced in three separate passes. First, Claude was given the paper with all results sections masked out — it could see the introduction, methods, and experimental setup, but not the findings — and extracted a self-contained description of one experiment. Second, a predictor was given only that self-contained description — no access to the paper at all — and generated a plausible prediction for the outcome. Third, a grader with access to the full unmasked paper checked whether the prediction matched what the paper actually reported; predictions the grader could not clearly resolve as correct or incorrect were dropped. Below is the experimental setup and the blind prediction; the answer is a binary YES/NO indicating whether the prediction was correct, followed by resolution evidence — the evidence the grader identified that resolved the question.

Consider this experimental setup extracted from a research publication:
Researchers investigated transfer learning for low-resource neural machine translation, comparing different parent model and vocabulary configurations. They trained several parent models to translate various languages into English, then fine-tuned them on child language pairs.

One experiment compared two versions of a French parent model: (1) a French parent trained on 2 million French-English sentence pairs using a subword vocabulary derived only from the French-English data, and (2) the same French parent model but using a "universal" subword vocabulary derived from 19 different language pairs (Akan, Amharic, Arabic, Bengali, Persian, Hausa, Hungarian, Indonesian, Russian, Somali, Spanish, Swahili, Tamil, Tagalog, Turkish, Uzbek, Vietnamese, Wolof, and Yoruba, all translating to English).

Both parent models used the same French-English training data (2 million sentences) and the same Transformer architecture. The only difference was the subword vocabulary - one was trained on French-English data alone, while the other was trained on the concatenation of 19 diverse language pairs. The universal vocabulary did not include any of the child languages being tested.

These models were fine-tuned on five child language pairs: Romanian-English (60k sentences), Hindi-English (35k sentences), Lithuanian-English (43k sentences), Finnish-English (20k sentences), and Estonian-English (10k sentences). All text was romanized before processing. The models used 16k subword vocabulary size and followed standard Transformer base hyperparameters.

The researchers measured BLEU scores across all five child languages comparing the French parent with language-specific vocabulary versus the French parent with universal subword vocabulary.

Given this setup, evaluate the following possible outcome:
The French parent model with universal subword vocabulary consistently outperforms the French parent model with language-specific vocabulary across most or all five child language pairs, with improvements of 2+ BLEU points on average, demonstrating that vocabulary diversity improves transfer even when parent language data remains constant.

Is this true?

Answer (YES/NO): NO